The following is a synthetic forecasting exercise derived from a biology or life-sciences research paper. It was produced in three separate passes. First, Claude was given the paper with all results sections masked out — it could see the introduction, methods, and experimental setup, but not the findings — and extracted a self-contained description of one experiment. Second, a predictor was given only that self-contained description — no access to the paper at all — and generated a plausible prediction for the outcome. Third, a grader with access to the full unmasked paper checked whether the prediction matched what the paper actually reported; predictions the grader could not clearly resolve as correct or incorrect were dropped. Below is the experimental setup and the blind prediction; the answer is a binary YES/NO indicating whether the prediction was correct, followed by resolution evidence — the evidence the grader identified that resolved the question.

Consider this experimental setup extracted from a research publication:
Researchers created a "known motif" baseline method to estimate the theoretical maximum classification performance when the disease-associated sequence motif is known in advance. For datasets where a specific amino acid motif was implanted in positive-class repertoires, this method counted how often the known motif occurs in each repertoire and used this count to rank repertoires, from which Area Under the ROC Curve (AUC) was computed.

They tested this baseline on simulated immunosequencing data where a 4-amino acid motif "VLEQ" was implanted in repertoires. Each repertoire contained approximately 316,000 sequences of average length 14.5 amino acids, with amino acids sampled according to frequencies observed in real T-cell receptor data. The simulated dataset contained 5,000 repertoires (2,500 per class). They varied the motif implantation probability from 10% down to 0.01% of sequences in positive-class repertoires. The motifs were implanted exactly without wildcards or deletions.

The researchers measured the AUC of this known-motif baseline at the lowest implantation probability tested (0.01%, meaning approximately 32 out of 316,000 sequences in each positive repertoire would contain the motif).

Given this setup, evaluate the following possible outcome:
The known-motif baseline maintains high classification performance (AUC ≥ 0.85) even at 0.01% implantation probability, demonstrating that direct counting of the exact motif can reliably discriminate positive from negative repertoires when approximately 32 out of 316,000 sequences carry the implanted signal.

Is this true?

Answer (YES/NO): NO